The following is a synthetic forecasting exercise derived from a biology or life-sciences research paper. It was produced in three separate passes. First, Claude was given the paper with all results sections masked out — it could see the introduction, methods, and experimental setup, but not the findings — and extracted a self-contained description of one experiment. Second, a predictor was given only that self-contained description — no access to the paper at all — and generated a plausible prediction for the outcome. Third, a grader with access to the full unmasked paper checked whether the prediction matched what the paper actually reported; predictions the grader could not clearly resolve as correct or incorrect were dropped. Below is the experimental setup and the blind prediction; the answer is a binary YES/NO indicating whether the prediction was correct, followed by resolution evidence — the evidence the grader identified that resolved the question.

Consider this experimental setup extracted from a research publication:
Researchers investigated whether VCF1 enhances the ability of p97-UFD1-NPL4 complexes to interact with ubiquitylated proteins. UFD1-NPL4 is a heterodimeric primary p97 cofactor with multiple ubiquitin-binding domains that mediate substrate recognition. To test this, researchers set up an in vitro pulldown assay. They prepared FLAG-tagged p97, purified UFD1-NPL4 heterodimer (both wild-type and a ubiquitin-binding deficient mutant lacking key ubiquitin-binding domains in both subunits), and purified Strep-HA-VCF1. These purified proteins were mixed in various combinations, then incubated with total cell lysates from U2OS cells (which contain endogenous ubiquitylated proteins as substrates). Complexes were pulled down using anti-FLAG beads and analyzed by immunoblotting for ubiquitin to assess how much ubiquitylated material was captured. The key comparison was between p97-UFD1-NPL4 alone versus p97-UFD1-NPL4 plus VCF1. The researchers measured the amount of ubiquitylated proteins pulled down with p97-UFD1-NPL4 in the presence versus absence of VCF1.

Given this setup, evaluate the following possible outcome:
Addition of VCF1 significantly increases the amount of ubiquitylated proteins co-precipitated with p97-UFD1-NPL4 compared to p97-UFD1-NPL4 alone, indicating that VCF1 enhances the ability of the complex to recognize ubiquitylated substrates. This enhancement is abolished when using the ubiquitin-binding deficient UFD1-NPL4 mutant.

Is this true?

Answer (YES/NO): YES